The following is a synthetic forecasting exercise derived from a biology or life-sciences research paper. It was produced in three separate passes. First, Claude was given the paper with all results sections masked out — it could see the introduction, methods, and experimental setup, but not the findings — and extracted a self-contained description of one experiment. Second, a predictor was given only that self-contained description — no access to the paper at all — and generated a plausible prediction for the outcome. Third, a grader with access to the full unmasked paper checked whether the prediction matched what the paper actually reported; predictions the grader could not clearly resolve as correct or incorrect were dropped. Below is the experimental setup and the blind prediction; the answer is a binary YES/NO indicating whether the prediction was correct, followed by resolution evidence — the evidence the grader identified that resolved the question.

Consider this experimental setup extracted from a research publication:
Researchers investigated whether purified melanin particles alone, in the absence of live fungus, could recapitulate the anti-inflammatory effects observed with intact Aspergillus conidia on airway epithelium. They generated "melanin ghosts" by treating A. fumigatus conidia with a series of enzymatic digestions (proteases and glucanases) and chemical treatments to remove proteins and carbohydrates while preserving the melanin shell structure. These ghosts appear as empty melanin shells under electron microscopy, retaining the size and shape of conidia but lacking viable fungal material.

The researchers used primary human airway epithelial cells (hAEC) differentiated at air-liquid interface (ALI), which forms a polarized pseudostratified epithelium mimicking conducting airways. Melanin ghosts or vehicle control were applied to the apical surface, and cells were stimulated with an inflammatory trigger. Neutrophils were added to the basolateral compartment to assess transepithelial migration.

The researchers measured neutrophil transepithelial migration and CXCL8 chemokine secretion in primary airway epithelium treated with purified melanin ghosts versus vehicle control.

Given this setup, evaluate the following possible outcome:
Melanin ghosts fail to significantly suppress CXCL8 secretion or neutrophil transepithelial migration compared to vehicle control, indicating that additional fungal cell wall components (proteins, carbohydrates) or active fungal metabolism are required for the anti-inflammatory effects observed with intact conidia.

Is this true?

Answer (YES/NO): NO